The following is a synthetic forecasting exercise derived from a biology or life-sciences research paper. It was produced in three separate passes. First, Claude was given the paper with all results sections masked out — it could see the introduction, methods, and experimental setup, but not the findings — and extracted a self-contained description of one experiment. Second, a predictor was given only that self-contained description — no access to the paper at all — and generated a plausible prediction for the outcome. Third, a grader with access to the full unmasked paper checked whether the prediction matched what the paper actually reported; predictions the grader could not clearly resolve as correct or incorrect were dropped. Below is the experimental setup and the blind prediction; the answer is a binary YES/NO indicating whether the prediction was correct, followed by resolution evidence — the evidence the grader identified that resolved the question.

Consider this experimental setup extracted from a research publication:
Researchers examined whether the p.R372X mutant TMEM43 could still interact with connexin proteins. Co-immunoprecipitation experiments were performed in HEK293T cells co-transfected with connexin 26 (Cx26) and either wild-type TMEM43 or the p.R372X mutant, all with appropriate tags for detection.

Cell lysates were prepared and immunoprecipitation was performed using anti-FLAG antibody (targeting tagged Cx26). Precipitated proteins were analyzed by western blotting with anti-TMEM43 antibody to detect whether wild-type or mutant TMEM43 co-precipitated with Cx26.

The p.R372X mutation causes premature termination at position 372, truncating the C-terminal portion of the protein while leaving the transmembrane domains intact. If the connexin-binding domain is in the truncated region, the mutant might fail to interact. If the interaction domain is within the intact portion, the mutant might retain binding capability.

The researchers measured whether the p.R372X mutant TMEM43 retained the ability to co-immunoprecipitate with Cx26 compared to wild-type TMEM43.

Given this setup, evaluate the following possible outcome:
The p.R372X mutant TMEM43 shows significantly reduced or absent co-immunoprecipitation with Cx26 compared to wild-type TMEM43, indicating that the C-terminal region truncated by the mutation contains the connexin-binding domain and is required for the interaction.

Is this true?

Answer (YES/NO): NO